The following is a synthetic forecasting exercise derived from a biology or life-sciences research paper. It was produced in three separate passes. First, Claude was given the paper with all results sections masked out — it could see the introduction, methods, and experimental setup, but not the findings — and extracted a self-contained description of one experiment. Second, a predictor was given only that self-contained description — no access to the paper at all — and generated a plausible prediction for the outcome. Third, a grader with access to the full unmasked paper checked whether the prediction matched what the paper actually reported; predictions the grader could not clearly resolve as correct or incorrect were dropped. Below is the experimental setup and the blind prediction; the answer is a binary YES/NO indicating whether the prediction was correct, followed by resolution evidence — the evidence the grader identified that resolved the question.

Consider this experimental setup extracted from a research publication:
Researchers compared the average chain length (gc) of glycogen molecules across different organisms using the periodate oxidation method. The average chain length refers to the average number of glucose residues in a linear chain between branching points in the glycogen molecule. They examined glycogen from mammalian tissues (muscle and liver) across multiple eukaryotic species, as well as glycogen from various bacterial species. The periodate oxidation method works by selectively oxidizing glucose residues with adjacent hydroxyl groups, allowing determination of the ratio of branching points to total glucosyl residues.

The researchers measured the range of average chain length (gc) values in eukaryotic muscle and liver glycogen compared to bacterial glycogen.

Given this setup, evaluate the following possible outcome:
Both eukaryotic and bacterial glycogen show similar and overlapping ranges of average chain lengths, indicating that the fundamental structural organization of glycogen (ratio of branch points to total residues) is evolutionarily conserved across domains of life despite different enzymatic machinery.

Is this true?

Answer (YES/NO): NO